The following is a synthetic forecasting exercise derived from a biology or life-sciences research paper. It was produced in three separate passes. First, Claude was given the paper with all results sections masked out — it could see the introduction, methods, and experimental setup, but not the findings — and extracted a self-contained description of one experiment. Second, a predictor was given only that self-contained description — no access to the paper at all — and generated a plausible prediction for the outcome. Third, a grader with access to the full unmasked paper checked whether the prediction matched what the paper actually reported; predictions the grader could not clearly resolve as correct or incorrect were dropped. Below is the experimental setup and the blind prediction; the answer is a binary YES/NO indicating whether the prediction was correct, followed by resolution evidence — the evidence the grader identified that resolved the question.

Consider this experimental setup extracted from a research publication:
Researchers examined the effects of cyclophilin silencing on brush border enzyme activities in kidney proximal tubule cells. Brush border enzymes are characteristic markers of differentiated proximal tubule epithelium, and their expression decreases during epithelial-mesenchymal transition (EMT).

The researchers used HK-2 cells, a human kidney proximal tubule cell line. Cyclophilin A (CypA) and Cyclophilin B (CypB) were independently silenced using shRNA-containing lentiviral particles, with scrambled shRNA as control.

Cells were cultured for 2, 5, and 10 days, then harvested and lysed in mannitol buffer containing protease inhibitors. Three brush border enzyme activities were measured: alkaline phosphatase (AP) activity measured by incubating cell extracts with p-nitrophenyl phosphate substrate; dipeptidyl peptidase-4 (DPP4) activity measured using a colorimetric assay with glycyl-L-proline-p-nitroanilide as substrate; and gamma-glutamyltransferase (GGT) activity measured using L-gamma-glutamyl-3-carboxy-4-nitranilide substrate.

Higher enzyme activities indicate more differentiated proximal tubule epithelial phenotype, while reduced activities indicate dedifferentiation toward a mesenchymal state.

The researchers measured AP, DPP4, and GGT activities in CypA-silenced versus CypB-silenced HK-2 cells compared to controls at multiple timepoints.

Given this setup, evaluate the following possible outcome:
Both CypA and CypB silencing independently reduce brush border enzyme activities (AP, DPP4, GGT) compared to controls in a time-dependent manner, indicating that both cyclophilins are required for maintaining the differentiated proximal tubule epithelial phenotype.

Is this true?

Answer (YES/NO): NO